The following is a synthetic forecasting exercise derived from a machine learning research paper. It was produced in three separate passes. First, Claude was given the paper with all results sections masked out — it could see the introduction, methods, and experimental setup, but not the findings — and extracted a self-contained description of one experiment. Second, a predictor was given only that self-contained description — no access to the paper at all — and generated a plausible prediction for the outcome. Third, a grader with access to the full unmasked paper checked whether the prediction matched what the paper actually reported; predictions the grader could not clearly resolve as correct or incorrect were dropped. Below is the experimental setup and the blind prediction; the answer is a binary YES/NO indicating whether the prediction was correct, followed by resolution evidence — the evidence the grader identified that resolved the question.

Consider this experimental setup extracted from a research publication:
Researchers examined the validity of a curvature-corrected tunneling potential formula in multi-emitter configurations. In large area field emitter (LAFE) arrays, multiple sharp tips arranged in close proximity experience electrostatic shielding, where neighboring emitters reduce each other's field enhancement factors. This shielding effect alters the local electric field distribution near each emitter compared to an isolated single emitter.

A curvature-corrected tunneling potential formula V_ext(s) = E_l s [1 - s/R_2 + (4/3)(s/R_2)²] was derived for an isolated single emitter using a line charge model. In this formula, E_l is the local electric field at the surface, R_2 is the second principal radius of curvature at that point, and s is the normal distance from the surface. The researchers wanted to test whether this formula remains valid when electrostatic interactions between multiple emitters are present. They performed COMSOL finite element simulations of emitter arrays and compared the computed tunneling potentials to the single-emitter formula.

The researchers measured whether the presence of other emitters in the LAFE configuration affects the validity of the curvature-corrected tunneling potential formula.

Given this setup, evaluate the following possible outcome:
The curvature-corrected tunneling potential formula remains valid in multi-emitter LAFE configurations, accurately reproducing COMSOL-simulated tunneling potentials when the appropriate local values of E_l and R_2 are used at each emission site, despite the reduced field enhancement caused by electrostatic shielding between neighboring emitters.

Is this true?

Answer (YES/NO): YES